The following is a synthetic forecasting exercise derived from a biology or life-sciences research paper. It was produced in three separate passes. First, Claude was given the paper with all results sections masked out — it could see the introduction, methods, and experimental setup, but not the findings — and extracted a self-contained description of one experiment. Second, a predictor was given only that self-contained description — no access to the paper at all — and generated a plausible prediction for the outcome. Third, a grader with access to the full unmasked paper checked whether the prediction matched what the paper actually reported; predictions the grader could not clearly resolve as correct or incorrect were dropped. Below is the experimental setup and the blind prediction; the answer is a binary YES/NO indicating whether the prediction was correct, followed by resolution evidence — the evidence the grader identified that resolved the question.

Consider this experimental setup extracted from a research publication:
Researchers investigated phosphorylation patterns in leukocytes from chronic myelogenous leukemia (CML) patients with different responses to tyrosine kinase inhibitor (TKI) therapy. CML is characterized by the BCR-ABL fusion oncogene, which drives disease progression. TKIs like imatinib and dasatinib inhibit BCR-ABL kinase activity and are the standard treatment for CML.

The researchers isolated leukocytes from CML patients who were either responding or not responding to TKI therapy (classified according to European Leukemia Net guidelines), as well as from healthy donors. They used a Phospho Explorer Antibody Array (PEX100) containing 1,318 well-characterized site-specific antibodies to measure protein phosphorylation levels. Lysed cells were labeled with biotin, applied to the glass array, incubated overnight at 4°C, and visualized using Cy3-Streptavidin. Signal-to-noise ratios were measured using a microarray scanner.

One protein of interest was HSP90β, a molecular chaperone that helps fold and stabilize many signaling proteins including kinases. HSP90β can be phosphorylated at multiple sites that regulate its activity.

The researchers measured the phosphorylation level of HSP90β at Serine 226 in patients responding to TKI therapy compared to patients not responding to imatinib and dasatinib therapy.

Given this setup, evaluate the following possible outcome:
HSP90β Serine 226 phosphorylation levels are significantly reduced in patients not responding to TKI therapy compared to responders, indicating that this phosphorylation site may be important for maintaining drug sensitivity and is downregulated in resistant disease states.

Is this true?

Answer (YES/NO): NO